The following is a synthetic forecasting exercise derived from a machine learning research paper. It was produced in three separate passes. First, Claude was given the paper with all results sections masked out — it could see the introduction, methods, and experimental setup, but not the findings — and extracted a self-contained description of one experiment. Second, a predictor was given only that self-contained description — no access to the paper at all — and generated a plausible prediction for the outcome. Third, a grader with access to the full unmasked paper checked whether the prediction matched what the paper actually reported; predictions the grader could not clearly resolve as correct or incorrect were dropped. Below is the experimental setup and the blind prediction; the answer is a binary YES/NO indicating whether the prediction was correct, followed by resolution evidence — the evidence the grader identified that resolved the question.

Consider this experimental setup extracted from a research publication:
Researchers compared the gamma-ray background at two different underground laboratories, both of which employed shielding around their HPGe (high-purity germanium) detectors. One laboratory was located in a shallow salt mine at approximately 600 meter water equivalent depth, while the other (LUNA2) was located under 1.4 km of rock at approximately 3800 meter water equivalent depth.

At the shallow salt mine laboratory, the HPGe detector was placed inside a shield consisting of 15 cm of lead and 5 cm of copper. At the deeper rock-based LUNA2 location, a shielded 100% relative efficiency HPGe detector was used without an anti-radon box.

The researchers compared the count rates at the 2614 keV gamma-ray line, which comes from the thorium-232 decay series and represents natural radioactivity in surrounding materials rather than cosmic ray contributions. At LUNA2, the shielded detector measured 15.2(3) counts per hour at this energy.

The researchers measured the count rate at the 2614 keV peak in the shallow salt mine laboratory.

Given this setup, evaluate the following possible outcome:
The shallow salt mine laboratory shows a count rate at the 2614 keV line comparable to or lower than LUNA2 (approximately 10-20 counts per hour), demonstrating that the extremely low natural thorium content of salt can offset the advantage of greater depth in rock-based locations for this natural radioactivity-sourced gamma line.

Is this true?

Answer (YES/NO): NO